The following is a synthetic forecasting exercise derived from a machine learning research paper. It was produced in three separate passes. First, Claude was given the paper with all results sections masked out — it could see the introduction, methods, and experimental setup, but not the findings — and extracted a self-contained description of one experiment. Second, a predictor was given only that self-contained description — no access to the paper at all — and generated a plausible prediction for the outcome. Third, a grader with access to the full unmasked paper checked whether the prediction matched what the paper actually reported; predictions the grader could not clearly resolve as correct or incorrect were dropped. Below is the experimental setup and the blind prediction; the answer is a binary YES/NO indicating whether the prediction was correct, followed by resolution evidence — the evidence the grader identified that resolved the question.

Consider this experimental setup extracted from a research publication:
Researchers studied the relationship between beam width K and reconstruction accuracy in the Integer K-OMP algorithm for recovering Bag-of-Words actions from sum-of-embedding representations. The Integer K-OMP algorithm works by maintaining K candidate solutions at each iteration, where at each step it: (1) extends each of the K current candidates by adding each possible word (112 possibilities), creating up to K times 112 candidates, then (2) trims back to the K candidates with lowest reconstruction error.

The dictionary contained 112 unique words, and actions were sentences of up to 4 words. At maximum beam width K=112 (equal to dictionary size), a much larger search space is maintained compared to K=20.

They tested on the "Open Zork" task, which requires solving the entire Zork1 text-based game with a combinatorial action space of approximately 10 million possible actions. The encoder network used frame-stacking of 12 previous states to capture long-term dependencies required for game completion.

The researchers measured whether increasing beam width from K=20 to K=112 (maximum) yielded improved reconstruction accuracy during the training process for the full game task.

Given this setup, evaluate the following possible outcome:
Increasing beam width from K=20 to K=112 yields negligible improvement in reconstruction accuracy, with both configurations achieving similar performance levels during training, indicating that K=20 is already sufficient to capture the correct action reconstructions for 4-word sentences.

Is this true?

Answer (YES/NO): YES